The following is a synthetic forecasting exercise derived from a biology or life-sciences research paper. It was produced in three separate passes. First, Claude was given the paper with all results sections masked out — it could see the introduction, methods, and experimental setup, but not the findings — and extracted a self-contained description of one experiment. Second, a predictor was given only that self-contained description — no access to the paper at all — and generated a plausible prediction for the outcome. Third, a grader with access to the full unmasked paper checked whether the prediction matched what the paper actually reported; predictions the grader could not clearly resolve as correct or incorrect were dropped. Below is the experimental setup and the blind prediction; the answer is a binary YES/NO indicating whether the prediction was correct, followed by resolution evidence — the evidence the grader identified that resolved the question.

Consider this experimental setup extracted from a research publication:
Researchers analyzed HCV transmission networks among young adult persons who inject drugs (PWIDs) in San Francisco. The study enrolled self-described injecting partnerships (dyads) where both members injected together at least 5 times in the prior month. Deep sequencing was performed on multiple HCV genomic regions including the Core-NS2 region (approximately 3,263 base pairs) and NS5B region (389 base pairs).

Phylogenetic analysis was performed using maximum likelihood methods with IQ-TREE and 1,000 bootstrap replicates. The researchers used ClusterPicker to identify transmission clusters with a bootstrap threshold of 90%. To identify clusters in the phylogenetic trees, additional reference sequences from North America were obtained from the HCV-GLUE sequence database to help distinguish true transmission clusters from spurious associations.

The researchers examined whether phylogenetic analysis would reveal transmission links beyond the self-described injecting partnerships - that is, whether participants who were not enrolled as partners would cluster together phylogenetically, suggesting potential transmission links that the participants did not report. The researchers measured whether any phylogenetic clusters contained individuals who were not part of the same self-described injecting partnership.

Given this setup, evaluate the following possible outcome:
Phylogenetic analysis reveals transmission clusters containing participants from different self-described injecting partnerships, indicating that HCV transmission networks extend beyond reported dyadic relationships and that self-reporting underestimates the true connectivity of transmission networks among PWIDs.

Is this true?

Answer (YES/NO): YES